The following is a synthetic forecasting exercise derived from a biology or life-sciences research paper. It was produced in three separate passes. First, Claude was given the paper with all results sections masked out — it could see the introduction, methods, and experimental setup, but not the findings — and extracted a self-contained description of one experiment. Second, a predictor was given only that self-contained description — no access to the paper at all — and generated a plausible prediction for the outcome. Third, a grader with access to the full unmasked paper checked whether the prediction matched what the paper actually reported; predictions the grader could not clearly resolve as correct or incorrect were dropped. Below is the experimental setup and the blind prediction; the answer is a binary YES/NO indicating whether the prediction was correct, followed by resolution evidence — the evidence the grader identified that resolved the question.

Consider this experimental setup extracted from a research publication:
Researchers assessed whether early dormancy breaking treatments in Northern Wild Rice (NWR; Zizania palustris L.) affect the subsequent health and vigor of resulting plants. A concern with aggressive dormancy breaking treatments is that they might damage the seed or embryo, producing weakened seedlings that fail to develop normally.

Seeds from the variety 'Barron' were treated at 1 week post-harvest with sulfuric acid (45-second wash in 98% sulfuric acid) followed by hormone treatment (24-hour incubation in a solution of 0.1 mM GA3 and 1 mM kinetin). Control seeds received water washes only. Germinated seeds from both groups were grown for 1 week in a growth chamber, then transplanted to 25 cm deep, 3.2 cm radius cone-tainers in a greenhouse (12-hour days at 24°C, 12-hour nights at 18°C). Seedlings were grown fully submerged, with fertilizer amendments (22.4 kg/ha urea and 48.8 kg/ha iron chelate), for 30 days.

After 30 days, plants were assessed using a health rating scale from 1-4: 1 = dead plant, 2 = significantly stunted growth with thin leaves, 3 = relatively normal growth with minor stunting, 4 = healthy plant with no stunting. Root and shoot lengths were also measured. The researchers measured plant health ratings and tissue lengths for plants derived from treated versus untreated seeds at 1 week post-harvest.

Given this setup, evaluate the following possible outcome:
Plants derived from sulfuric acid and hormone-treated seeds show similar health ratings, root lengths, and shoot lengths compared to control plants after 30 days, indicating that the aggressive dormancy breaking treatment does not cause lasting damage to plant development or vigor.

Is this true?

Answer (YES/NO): NO